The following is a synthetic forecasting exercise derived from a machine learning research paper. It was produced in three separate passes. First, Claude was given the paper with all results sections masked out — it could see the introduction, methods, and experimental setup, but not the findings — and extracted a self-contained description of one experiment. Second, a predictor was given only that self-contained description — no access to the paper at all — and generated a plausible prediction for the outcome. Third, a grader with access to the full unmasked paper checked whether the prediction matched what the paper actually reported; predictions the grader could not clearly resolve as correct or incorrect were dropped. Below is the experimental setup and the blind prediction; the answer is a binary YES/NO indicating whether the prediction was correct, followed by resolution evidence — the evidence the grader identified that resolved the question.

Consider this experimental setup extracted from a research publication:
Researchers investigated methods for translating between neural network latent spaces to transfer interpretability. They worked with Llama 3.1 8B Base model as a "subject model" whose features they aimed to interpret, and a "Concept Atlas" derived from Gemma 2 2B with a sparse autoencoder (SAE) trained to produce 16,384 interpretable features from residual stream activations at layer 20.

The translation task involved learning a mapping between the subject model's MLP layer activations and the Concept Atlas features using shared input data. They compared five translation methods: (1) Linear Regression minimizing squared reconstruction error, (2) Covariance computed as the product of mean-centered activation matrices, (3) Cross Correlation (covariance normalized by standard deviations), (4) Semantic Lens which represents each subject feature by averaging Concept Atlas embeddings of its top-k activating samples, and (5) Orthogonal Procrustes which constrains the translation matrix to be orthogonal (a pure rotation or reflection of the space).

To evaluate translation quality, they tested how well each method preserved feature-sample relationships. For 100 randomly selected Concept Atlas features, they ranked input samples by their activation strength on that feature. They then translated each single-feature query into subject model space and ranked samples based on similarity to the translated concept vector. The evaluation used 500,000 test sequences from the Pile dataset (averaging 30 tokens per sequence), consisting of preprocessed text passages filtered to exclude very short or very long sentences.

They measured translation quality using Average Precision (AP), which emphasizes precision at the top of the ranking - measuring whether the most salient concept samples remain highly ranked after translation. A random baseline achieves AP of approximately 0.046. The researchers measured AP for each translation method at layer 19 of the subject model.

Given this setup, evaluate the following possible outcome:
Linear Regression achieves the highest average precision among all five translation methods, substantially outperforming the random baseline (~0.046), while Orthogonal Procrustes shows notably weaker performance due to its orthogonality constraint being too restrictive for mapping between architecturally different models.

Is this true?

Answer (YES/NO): NO